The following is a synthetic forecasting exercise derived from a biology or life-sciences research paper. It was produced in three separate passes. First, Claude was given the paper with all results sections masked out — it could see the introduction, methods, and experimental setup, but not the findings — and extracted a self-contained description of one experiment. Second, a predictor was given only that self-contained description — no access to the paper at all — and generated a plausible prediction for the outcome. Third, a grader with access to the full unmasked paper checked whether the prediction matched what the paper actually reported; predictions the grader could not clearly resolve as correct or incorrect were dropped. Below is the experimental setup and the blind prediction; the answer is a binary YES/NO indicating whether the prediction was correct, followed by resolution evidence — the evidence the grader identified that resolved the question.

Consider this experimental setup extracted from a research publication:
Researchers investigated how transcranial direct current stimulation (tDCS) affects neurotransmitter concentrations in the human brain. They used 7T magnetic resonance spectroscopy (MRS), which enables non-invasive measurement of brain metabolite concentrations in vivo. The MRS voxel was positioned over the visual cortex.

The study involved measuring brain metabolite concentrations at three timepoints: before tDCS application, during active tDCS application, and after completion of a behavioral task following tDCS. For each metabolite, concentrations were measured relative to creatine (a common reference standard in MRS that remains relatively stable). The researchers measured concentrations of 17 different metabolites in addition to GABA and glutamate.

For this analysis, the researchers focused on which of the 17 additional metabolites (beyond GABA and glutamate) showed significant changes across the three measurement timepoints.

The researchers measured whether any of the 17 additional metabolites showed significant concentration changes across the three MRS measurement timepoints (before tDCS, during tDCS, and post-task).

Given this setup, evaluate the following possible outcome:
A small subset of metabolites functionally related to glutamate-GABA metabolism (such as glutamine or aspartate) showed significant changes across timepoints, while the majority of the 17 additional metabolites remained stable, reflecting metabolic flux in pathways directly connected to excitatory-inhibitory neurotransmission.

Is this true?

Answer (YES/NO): YES